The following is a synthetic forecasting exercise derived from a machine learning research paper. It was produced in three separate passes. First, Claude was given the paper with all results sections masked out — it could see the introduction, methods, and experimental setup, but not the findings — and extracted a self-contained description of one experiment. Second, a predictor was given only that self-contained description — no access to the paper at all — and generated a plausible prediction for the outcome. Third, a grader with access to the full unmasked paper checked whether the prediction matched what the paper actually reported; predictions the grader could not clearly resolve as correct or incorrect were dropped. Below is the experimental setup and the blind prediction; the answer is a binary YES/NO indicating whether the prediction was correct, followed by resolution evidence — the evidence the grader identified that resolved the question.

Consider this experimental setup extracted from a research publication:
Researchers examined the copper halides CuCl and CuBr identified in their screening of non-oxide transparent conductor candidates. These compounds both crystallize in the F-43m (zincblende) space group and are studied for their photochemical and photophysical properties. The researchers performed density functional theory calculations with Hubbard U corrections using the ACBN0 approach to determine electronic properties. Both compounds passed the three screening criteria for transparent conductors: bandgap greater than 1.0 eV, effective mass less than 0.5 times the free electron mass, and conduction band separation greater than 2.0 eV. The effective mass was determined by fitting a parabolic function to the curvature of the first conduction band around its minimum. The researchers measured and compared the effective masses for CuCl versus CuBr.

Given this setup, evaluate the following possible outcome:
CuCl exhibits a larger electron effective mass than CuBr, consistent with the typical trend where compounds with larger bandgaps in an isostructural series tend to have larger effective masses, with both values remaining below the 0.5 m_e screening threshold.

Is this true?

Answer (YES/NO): YES